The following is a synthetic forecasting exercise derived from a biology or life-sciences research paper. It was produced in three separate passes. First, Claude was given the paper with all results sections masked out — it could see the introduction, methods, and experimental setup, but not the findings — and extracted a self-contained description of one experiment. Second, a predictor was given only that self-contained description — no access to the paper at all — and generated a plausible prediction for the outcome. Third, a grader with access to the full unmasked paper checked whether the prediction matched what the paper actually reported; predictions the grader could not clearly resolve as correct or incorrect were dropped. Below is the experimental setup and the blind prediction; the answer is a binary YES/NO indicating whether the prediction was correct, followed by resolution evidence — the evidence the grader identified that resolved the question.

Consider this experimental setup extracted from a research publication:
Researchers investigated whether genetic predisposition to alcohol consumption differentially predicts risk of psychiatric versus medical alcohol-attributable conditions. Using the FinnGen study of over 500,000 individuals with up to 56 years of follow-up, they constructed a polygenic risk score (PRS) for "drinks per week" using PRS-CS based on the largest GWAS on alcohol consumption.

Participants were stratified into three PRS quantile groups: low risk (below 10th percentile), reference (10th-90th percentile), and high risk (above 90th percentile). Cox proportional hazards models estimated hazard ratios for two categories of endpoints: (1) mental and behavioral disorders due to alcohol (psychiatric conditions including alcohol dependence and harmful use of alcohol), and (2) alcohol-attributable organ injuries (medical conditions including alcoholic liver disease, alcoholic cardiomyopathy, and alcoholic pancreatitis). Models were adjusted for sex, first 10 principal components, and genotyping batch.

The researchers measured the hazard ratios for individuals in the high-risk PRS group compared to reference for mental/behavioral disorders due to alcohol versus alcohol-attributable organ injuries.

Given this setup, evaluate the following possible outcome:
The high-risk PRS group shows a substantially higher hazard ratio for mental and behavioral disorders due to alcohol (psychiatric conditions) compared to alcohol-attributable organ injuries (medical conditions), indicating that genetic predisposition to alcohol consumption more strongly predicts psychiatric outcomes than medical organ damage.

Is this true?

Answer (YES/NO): NO